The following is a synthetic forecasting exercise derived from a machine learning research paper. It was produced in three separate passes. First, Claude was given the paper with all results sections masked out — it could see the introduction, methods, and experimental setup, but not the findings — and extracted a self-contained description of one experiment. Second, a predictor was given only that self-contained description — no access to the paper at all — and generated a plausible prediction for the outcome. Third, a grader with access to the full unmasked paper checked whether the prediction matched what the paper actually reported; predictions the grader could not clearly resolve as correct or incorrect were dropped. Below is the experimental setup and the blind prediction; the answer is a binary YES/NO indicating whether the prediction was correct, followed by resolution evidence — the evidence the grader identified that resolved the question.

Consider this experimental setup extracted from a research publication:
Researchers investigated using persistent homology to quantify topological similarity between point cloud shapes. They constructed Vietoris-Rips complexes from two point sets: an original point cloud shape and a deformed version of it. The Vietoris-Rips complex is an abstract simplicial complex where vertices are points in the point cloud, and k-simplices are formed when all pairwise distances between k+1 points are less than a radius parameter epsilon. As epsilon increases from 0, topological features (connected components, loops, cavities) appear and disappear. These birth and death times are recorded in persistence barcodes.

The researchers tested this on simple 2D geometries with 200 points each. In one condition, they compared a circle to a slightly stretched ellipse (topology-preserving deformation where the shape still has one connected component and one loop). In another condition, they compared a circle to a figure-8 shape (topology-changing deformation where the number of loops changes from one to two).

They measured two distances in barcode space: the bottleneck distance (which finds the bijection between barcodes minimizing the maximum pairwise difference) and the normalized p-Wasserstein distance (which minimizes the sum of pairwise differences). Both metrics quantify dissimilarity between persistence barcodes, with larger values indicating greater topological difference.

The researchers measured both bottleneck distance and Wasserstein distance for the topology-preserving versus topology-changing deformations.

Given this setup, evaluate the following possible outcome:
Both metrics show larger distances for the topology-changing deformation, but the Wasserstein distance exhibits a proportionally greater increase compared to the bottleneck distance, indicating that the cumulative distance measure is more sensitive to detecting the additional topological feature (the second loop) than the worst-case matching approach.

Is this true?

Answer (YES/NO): NO